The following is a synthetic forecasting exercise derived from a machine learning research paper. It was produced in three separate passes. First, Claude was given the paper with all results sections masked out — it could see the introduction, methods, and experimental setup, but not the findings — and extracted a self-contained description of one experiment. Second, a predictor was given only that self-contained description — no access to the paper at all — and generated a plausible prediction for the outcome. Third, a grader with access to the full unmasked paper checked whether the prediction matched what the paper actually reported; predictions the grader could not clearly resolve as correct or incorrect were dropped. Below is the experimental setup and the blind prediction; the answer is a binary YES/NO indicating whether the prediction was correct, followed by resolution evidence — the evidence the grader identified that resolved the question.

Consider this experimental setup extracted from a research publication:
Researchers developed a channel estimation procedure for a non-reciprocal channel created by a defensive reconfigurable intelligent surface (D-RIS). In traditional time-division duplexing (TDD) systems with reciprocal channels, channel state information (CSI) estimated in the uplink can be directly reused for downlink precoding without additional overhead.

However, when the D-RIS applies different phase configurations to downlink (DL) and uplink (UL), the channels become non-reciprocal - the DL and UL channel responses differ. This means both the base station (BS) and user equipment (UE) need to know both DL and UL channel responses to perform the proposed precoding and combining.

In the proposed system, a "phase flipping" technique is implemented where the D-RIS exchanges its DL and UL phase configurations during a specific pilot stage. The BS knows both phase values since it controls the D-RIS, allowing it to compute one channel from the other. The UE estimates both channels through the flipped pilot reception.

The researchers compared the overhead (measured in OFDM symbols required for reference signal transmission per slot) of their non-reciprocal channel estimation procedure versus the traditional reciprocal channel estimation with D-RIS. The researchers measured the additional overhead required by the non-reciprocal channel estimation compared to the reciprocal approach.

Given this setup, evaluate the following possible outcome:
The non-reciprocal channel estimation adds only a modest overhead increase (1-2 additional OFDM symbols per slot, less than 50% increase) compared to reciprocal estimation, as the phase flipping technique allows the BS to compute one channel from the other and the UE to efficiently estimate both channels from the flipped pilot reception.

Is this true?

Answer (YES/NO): NO